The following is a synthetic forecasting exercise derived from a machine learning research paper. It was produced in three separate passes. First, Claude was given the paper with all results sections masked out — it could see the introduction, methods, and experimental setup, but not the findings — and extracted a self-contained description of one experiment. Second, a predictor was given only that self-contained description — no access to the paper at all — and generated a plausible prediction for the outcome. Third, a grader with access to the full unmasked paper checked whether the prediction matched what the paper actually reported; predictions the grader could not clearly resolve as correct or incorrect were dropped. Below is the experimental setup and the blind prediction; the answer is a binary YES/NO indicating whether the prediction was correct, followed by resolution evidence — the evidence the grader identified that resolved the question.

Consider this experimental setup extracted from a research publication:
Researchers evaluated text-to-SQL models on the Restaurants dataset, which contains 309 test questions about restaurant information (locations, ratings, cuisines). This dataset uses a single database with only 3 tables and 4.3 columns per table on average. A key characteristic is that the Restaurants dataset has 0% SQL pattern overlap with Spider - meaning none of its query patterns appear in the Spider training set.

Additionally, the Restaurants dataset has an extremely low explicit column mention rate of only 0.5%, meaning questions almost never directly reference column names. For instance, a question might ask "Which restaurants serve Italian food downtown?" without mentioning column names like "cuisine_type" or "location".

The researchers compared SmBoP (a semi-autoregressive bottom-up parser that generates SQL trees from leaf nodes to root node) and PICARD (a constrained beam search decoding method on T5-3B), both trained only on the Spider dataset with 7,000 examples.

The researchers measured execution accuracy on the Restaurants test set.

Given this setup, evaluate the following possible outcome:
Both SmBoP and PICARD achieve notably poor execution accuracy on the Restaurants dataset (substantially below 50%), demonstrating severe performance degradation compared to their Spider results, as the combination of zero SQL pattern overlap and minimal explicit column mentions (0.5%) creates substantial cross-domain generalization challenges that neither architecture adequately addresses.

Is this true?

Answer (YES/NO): NO